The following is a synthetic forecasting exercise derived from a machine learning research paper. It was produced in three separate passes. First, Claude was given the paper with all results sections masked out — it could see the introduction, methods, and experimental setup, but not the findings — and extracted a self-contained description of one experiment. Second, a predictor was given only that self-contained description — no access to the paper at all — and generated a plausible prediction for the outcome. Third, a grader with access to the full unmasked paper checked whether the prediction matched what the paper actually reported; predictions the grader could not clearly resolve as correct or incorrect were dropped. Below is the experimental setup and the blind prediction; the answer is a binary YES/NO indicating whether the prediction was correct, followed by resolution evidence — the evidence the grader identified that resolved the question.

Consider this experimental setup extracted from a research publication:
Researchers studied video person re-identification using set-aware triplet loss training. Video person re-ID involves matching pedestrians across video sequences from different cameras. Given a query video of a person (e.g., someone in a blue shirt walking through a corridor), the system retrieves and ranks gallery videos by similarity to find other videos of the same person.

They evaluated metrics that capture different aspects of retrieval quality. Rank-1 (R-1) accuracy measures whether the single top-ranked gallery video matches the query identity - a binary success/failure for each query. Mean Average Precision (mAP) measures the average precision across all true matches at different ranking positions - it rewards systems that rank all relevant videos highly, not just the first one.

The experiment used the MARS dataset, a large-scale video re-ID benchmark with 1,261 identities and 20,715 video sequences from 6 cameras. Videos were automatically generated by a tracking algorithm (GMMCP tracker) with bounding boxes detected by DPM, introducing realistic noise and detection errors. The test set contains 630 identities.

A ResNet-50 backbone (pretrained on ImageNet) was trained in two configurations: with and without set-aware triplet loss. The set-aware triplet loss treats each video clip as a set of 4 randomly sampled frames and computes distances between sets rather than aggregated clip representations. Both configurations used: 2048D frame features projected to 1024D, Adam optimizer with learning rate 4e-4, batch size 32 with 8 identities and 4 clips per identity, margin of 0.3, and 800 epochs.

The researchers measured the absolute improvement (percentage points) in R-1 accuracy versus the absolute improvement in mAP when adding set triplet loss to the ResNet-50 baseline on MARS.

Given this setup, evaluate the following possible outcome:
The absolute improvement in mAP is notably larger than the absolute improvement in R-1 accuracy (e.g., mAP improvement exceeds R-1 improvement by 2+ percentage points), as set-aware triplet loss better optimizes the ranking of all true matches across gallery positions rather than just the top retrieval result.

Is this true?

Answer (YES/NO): YES